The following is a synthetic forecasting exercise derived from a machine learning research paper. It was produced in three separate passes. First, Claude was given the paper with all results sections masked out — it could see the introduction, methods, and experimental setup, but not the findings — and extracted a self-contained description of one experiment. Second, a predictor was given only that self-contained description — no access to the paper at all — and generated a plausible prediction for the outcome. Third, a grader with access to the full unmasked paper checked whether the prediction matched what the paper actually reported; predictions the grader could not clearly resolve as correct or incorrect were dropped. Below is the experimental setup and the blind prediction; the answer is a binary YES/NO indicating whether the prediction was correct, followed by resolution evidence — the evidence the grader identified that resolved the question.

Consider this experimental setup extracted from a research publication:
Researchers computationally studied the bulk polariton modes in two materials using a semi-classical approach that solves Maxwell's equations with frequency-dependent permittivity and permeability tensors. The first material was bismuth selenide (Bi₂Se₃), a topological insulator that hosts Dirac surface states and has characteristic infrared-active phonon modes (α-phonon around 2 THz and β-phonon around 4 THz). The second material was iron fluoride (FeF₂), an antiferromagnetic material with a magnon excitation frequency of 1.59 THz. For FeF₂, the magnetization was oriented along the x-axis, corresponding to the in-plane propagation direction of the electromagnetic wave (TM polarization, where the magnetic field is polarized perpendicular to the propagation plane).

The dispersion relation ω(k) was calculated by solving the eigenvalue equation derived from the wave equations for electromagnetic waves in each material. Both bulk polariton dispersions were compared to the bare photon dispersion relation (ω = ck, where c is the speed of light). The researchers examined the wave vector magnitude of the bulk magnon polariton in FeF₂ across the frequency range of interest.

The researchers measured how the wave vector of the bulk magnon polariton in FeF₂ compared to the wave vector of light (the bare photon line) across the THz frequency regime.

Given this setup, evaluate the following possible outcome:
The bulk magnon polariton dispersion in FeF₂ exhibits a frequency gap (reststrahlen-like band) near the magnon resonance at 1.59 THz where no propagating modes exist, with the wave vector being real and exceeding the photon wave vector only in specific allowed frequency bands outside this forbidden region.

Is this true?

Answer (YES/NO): NO